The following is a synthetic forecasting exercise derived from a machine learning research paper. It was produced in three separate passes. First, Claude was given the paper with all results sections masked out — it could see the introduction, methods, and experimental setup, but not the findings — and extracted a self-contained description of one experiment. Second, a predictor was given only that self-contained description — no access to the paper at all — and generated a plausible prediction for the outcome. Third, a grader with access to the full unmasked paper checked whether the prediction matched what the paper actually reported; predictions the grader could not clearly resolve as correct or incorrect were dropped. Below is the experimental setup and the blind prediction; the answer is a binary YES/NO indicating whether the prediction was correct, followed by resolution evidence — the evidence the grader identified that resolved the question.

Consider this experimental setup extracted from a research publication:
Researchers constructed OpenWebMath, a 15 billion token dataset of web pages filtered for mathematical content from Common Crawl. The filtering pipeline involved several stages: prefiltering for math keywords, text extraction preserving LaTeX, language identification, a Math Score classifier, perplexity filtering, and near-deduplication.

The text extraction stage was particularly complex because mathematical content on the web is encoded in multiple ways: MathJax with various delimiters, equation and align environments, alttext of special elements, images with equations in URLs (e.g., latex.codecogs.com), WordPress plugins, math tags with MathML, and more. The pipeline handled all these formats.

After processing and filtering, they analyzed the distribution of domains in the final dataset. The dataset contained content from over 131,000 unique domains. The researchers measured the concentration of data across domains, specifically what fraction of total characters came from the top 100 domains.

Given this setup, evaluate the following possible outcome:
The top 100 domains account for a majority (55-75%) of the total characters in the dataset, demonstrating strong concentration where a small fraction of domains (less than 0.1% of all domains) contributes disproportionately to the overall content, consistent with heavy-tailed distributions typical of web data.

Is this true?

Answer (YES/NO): NO